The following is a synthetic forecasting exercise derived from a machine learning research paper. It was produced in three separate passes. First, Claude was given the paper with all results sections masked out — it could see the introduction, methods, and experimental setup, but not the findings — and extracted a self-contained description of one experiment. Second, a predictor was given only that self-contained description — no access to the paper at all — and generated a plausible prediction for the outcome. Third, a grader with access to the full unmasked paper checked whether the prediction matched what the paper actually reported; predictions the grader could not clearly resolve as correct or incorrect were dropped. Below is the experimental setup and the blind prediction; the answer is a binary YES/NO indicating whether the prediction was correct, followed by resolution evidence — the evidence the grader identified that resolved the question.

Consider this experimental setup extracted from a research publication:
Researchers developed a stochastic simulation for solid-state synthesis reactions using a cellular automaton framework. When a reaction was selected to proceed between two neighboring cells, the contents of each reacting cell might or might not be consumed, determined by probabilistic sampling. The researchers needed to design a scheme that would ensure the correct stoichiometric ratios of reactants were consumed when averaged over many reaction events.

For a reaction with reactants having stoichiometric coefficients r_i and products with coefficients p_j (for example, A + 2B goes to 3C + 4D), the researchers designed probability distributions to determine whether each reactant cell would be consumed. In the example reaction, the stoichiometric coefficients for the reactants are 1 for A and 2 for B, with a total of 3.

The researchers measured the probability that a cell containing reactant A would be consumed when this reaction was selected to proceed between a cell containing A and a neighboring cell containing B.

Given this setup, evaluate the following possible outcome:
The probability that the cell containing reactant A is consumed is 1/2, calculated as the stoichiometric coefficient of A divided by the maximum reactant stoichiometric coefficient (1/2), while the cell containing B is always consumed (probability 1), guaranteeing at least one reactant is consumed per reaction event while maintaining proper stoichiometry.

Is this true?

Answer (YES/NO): NO